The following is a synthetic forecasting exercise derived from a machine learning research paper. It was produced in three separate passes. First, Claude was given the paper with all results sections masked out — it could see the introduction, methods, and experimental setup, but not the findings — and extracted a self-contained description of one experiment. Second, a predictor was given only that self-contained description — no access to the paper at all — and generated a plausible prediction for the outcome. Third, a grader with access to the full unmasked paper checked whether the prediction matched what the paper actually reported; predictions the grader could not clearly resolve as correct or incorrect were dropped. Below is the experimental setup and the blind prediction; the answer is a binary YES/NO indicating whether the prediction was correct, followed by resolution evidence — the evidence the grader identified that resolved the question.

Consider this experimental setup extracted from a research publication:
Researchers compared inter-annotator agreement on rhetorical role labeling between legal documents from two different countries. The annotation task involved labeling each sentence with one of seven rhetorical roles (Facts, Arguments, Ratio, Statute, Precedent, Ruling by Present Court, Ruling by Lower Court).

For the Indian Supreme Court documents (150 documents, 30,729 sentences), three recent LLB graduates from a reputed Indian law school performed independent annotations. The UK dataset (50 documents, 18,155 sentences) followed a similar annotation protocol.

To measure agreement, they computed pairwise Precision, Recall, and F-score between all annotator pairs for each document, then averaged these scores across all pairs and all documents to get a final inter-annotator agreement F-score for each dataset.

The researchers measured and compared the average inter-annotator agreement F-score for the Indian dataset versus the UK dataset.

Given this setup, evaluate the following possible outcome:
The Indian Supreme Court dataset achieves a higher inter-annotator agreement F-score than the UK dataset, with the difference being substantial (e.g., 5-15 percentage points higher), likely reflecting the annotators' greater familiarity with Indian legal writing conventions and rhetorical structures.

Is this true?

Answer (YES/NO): NO